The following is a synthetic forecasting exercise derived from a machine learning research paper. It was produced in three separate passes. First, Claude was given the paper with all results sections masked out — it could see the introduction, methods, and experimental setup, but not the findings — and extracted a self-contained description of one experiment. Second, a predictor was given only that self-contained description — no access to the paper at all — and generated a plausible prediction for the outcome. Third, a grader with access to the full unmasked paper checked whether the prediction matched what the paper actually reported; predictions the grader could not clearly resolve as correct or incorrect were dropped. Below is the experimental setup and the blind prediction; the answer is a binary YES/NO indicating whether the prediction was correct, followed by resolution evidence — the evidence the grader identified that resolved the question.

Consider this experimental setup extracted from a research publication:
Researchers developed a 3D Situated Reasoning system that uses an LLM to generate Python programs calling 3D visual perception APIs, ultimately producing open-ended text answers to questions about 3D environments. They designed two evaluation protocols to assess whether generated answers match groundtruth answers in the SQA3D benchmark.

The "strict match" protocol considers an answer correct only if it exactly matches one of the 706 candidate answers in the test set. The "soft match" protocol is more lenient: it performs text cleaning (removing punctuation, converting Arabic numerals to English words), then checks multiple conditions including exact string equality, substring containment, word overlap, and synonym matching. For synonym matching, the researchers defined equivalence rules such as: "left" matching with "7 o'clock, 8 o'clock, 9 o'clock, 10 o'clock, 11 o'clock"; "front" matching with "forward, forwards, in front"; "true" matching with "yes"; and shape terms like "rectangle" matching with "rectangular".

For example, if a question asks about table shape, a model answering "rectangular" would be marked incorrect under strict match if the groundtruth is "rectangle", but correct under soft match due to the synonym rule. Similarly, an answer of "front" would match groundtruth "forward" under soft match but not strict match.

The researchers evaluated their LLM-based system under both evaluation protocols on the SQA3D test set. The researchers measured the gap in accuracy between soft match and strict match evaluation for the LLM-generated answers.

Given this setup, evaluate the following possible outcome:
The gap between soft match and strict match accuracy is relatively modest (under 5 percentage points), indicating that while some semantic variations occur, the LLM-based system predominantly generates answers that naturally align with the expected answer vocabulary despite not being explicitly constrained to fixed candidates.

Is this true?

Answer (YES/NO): NO